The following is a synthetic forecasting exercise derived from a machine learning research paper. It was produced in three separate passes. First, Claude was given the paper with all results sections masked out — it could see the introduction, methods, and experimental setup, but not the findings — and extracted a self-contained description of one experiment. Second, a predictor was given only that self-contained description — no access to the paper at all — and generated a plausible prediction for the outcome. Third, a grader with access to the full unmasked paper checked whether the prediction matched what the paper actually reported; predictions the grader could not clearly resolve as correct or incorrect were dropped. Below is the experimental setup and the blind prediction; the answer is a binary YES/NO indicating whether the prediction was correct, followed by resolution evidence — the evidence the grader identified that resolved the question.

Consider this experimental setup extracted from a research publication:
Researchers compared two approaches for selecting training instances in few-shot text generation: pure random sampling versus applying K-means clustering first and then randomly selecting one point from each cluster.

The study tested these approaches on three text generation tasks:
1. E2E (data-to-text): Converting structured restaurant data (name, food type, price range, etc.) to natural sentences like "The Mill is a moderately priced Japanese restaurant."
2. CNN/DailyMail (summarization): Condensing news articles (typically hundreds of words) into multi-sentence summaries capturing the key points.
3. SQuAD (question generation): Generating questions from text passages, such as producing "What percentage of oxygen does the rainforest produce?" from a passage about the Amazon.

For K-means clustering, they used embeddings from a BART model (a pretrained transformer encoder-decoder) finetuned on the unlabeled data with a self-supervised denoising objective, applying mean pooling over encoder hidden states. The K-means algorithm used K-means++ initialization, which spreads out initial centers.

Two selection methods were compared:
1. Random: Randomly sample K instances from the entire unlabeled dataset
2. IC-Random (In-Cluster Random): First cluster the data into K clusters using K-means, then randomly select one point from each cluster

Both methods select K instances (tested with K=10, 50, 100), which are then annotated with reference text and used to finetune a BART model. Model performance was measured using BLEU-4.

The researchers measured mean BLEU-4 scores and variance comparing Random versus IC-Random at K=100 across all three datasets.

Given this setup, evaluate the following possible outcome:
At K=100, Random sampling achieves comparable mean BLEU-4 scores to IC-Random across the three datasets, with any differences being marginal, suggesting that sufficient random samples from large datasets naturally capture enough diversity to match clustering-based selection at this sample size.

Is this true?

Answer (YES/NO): NO